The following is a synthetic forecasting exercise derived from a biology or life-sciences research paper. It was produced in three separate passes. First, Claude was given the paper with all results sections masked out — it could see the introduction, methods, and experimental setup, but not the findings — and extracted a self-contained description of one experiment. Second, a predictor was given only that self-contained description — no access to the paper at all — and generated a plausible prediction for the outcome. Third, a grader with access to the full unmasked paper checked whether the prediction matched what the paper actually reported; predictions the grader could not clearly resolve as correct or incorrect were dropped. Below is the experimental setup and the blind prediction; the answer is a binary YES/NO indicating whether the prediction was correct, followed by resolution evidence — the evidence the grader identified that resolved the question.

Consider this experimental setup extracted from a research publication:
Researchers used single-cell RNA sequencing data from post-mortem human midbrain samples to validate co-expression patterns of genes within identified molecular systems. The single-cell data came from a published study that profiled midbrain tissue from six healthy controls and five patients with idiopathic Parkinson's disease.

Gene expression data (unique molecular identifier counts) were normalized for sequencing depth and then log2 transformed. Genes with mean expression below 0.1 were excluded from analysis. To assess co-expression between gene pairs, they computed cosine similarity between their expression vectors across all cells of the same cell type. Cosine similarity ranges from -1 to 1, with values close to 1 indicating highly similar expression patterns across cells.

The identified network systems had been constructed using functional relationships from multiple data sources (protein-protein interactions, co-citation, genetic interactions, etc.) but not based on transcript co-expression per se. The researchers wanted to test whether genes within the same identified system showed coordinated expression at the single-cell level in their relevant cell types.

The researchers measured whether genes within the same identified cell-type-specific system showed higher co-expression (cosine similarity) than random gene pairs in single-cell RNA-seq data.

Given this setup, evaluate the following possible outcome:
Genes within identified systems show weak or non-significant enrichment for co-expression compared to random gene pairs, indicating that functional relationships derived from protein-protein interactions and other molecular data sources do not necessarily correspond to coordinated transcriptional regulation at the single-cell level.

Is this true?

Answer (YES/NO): NO